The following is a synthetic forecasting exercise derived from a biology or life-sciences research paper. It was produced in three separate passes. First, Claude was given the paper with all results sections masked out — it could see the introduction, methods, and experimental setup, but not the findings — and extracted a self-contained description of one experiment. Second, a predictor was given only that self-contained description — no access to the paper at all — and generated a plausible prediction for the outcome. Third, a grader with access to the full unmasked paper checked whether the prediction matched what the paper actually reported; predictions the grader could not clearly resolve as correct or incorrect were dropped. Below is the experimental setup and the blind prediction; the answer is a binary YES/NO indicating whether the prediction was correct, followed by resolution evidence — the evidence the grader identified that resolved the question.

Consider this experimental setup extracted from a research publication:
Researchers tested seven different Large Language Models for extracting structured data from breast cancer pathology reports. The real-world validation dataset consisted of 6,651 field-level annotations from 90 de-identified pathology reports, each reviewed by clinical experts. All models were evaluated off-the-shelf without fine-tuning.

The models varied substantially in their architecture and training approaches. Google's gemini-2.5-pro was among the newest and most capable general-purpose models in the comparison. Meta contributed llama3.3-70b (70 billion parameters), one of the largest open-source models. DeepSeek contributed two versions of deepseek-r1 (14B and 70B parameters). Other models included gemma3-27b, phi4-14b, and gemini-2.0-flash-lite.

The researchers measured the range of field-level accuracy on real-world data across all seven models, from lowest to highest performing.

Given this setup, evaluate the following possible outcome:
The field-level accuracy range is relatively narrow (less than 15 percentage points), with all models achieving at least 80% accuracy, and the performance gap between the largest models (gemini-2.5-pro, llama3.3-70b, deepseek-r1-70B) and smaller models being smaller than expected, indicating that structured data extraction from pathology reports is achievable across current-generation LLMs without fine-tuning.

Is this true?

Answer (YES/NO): NO